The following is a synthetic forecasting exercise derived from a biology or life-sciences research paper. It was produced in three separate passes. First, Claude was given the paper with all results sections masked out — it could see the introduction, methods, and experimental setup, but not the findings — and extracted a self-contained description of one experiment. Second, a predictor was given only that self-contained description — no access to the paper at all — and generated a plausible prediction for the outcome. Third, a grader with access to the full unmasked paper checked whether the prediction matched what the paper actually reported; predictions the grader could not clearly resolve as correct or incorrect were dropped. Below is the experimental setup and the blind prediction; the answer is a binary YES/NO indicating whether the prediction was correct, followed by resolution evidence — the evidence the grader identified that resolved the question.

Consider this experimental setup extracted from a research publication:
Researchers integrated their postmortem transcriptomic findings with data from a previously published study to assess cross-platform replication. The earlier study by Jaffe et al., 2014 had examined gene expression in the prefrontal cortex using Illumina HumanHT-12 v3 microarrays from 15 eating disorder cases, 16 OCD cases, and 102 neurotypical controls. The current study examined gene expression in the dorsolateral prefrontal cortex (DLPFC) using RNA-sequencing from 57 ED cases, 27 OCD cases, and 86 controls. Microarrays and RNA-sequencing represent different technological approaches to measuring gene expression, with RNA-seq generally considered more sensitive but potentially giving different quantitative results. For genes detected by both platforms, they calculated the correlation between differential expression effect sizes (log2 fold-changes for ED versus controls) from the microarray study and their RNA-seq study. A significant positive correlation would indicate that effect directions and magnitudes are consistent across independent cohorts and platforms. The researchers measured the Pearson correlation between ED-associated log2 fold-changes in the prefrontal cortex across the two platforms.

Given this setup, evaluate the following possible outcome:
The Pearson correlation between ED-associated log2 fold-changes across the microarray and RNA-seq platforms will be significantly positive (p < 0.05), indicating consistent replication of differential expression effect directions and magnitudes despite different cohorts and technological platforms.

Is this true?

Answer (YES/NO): YES